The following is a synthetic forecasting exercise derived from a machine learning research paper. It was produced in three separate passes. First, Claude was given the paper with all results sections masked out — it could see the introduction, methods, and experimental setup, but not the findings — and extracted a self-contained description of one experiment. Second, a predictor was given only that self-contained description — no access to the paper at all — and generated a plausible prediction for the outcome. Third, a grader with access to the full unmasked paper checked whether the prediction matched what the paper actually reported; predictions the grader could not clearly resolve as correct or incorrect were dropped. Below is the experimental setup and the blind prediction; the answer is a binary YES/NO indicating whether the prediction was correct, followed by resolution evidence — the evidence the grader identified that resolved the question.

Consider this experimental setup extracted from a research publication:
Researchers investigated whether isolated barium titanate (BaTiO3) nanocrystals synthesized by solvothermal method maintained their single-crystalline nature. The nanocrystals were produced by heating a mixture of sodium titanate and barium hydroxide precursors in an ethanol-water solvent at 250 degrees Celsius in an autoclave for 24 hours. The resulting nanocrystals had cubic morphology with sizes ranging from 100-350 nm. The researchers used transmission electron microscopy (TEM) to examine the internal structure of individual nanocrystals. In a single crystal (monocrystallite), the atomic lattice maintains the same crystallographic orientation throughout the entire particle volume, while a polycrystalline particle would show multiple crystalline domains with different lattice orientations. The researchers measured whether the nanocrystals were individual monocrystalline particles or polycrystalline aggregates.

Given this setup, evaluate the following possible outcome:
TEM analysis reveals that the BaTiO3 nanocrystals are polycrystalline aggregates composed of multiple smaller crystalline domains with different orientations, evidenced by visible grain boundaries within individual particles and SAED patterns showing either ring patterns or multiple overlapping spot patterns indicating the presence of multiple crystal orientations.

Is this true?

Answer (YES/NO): NO